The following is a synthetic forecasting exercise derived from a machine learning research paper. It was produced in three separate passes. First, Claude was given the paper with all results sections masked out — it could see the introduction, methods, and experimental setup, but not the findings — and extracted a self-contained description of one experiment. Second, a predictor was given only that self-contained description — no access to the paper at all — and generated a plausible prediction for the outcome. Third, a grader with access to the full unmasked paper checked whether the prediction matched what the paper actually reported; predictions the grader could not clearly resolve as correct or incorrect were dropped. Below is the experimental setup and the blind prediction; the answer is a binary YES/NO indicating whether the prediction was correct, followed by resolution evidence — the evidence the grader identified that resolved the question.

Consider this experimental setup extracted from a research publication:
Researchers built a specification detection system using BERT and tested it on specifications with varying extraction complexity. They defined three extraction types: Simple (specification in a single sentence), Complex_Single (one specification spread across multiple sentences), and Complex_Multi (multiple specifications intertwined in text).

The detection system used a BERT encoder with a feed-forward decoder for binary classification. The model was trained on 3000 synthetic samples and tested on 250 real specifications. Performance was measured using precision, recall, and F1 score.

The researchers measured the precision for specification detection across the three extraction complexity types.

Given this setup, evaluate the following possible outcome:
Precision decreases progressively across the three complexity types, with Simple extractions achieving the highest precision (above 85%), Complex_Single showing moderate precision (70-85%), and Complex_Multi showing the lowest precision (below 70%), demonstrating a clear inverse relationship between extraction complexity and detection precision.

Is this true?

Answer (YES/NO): NO